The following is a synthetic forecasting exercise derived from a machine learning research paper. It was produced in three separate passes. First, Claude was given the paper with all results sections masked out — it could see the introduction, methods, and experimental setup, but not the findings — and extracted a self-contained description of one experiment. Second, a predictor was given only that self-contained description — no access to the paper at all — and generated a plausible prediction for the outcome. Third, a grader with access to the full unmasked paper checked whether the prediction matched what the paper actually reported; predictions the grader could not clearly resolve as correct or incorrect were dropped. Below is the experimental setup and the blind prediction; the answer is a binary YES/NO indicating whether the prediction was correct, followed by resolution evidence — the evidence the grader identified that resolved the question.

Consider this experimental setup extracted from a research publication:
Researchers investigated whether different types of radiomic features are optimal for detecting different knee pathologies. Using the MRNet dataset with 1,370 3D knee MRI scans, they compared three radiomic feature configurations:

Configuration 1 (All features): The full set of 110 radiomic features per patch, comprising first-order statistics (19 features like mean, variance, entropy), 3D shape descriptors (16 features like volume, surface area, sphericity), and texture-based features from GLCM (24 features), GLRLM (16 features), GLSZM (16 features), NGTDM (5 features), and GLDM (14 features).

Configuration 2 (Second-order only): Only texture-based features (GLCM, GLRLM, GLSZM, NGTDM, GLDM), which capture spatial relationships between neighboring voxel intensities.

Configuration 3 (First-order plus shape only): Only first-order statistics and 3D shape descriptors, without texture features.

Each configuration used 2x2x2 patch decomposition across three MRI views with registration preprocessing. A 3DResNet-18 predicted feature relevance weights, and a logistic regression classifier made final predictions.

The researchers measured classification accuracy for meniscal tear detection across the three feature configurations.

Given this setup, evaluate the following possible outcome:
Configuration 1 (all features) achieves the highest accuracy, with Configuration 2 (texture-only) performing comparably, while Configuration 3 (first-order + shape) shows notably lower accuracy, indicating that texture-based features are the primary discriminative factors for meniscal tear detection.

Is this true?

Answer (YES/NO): NO